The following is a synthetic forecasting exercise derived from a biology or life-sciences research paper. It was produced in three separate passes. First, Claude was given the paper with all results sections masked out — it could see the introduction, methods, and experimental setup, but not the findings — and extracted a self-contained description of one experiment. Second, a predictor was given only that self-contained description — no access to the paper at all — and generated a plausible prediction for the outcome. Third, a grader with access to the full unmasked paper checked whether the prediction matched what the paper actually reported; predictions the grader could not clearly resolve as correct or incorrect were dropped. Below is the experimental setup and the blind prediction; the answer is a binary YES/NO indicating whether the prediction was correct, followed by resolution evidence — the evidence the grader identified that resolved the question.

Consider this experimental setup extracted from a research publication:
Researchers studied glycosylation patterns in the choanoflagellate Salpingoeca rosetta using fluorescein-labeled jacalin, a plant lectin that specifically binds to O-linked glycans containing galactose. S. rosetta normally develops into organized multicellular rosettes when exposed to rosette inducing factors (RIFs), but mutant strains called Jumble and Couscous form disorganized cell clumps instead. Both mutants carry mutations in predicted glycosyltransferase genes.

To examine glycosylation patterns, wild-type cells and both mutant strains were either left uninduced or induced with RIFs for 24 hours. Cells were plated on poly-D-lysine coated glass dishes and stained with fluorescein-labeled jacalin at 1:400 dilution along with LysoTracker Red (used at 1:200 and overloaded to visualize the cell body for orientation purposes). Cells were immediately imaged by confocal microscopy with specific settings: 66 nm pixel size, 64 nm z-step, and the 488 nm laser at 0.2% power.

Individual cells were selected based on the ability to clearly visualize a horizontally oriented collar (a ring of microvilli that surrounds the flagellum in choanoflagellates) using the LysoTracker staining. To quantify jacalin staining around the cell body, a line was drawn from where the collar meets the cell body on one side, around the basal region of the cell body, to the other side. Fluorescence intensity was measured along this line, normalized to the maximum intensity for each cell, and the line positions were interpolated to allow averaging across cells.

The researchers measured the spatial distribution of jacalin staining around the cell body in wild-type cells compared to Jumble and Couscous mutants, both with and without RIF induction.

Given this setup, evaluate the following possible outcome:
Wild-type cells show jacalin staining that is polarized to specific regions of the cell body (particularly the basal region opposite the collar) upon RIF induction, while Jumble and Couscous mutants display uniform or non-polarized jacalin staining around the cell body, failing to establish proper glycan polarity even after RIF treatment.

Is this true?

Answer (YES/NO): NO